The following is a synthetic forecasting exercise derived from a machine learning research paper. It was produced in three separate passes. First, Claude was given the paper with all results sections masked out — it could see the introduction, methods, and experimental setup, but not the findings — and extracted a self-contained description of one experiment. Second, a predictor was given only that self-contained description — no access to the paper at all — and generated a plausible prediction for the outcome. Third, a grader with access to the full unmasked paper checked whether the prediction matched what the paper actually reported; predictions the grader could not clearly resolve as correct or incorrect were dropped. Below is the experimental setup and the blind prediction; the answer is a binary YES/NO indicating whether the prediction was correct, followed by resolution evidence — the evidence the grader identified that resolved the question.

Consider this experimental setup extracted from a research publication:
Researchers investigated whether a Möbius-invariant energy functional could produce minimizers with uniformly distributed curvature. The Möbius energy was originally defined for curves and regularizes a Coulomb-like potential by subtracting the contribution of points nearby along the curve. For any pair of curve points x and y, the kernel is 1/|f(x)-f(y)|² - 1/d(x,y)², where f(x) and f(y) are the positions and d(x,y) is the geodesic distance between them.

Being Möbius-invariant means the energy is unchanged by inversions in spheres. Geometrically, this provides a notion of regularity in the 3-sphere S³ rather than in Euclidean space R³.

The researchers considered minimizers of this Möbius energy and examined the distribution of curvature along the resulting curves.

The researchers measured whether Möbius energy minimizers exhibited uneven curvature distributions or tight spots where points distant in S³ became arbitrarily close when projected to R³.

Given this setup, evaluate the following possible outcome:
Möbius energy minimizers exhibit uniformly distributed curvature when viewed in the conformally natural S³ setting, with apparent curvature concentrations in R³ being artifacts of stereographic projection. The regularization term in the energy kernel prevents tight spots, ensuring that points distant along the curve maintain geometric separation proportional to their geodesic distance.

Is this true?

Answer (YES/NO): NO